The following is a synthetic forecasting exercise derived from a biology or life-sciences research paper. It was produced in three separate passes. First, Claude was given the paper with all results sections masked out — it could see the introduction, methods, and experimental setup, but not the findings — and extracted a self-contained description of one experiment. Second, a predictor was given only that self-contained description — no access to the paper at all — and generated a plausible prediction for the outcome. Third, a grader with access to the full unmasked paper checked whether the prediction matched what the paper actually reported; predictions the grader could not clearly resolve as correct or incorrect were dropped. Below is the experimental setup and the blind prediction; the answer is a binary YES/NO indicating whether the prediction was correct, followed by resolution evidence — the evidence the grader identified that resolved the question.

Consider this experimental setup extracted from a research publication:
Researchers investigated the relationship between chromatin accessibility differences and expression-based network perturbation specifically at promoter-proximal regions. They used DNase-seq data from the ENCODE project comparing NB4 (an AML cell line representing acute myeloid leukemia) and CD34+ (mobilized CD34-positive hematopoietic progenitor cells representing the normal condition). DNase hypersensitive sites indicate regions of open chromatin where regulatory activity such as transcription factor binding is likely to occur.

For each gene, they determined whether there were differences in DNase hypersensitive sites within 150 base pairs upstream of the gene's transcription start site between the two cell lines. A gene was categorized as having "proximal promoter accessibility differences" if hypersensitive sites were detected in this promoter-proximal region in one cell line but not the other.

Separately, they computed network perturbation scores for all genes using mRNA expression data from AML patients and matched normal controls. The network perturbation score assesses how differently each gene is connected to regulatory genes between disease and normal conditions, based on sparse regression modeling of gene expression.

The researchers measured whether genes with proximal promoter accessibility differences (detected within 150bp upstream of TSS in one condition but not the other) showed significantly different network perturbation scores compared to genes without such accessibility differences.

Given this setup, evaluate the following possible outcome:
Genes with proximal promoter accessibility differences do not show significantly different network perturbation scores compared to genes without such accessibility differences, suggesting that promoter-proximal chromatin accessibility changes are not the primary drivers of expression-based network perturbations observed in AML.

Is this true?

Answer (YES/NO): NO